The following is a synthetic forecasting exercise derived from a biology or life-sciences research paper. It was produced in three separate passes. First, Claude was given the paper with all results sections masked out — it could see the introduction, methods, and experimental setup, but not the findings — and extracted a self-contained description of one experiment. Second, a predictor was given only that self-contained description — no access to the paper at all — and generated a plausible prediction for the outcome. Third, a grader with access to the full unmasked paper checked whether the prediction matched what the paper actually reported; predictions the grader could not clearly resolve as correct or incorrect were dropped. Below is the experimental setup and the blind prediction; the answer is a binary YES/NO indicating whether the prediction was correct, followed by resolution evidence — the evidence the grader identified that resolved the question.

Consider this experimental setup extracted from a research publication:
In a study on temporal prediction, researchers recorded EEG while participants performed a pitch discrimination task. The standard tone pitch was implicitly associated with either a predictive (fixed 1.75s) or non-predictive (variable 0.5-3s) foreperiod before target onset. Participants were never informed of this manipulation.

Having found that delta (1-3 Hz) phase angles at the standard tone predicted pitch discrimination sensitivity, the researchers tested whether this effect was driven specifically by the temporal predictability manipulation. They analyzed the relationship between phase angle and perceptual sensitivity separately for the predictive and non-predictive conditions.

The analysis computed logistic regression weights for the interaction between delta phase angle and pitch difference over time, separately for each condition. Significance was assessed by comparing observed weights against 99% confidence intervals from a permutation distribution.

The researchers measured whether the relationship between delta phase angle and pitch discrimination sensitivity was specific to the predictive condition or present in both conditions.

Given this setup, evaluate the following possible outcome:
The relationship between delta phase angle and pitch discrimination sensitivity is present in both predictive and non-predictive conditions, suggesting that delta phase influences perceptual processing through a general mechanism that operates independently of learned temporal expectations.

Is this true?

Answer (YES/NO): NO